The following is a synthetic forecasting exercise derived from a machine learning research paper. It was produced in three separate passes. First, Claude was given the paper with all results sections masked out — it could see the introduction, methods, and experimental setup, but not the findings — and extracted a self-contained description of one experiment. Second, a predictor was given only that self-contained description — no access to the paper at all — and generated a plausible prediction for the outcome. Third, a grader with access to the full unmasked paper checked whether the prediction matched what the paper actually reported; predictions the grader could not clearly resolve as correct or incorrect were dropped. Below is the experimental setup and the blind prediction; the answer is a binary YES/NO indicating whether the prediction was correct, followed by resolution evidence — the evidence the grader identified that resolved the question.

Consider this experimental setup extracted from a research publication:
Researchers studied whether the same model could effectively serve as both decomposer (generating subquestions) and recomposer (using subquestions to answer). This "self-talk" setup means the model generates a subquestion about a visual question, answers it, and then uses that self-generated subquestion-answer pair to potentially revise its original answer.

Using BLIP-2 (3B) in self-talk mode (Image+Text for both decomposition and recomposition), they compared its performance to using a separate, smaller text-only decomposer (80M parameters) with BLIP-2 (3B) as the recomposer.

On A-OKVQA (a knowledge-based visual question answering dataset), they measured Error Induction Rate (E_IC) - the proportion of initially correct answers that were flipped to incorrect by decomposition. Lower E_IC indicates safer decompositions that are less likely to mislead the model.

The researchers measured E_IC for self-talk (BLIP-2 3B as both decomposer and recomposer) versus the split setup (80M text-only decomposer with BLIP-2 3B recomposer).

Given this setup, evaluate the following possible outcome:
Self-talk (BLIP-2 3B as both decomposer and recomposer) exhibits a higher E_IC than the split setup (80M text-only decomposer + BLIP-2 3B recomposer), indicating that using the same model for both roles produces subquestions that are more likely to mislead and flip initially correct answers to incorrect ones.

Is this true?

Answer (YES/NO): NO